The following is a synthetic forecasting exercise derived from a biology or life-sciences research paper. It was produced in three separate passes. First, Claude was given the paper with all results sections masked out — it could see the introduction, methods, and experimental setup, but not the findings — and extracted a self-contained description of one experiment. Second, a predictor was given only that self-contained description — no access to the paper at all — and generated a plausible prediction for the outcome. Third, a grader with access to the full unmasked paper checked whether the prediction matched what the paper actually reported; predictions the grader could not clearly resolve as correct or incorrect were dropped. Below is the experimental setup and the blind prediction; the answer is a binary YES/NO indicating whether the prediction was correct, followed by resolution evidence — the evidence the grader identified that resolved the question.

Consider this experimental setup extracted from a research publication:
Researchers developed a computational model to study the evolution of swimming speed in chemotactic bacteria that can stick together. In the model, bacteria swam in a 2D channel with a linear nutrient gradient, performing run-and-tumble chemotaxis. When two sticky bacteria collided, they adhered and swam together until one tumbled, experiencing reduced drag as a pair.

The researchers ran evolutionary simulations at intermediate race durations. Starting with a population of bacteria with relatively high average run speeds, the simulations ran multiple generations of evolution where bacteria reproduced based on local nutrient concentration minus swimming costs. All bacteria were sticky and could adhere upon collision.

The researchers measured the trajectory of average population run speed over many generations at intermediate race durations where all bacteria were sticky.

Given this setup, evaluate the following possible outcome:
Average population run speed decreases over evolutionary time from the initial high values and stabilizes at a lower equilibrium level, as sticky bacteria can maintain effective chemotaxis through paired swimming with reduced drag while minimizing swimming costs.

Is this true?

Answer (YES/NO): NO